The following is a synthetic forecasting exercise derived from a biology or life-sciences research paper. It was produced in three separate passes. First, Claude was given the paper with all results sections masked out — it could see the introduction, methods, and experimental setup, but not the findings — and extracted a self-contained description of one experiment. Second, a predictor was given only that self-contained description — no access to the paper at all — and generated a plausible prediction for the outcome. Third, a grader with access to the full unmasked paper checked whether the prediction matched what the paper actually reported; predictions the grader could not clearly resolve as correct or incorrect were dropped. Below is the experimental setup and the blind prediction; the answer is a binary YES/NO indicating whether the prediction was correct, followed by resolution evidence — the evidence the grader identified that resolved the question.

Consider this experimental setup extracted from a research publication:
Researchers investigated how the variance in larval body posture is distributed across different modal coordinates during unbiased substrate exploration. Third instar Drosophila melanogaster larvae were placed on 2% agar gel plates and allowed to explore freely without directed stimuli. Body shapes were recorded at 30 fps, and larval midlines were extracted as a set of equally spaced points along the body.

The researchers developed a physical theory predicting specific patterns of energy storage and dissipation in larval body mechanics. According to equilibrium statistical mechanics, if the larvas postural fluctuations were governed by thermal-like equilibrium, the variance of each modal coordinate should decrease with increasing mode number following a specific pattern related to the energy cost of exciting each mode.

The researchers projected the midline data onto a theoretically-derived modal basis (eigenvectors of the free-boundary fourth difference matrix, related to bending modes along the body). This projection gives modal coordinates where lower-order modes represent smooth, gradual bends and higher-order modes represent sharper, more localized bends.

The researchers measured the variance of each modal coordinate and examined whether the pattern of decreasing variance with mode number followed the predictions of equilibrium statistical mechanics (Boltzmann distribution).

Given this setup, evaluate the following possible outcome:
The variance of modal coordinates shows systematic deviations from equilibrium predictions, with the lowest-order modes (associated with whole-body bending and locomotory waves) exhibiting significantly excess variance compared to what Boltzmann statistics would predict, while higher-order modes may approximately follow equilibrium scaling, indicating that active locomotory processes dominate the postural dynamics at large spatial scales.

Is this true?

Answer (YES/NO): NO